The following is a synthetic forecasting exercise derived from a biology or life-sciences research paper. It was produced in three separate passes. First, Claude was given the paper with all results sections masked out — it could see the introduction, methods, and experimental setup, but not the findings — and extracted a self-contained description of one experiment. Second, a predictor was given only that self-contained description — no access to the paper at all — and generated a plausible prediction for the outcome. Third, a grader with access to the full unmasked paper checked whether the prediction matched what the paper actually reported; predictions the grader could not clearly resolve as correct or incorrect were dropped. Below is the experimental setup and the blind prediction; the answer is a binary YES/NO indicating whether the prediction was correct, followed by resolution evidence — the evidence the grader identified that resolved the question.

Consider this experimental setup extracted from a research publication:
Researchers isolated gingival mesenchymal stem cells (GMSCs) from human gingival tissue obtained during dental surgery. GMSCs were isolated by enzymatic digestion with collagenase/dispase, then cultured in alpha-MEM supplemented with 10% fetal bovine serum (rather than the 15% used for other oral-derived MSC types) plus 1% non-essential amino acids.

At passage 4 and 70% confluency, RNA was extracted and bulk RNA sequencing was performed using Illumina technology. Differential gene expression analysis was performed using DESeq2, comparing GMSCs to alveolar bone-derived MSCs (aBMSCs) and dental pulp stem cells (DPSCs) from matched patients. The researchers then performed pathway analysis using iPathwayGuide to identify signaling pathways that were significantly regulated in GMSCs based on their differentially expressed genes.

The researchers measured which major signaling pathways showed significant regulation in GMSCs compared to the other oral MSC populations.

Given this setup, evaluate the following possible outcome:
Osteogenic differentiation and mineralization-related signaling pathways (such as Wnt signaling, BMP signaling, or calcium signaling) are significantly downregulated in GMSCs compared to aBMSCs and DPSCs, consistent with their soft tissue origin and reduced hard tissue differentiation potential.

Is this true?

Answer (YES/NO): NO